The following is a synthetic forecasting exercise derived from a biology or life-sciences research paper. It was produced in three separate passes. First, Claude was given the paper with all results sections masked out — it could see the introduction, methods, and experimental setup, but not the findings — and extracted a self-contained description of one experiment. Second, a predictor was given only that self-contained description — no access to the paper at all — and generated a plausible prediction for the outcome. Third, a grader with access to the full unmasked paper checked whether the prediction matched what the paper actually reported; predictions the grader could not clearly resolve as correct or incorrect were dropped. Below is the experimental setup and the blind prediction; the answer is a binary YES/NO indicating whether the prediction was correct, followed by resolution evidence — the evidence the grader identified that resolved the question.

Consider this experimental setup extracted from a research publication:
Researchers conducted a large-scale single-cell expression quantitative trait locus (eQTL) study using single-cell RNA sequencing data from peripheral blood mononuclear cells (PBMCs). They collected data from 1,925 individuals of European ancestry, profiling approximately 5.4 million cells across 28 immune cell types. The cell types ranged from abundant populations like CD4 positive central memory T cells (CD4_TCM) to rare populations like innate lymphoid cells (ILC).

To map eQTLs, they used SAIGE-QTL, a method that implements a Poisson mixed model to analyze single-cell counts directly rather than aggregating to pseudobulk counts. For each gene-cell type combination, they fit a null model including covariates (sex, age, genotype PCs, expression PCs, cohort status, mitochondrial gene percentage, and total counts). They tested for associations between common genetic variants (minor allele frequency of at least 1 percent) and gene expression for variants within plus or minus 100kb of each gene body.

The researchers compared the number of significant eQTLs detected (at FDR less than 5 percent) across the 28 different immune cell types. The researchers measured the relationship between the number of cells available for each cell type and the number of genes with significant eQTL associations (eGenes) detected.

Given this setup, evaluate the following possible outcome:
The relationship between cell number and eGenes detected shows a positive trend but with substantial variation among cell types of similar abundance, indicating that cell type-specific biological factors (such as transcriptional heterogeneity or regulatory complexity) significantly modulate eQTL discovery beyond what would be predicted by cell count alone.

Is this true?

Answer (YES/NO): NO